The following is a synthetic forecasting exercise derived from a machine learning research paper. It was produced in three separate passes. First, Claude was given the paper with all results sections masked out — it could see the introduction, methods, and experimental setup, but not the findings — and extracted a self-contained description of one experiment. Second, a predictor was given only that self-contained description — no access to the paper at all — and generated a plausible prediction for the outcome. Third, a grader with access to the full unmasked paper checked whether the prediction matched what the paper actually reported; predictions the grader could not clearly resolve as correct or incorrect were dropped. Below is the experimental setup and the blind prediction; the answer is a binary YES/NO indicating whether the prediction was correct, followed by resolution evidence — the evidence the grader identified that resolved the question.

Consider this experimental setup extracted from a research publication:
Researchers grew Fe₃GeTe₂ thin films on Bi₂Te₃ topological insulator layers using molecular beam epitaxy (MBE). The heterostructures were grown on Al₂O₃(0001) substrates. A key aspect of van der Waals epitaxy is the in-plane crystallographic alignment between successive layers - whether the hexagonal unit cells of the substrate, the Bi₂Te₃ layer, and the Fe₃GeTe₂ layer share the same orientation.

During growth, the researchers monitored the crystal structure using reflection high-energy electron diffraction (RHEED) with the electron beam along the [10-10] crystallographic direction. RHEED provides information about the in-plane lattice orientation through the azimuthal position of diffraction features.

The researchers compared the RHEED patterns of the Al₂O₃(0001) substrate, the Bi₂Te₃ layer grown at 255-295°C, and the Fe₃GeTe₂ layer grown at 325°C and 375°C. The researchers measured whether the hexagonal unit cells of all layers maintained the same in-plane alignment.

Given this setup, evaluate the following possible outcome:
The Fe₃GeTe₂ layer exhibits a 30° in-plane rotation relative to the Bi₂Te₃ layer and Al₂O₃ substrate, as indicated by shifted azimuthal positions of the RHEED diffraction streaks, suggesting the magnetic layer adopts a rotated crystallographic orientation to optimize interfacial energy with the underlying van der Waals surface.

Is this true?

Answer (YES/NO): NO